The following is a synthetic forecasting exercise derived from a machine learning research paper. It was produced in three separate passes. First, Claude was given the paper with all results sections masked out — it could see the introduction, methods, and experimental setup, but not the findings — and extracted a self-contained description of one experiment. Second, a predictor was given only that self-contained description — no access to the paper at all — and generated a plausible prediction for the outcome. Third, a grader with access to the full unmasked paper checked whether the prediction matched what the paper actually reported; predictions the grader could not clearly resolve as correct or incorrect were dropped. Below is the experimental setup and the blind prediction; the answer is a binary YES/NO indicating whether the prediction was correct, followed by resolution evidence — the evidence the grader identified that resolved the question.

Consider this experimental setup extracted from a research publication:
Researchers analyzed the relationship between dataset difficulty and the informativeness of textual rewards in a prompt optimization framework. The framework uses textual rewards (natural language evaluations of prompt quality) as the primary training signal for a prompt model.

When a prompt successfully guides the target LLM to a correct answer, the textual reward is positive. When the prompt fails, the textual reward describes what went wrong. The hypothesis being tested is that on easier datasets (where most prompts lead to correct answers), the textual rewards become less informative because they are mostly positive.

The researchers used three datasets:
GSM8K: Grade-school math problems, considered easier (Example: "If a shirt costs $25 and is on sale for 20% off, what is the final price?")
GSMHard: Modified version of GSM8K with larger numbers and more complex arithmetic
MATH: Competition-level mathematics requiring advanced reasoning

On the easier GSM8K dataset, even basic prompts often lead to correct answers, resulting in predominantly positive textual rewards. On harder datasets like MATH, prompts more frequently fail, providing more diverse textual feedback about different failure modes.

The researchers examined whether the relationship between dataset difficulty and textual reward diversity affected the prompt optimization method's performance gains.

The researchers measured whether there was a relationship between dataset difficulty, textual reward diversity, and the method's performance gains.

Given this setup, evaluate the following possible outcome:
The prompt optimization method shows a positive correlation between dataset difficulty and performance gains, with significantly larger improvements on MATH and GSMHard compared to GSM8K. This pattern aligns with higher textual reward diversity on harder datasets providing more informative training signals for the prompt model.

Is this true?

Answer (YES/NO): YES